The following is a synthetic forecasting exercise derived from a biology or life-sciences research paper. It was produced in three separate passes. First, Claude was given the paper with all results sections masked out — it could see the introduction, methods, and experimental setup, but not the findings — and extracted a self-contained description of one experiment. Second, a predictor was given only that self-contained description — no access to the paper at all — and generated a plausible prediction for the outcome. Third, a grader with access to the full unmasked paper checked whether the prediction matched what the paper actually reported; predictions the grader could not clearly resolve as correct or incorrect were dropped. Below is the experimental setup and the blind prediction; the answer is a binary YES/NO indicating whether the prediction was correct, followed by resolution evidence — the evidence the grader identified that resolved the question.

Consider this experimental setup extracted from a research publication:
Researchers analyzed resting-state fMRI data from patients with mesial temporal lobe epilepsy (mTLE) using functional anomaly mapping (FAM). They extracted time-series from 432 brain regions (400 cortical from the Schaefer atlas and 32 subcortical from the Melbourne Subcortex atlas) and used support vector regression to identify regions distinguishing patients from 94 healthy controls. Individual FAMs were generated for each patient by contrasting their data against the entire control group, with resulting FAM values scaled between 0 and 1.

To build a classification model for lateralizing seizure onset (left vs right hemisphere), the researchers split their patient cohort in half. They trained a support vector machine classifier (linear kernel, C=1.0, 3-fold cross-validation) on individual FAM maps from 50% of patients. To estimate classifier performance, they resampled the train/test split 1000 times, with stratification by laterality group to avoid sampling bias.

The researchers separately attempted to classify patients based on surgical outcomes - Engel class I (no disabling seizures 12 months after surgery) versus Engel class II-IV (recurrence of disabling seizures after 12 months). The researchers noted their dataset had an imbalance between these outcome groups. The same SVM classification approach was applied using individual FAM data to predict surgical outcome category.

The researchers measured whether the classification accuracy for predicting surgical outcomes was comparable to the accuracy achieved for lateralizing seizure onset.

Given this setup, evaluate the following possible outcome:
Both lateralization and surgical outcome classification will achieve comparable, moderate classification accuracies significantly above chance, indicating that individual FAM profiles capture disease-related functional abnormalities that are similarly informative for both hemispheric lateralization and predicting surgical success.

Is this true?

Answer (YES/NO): NO